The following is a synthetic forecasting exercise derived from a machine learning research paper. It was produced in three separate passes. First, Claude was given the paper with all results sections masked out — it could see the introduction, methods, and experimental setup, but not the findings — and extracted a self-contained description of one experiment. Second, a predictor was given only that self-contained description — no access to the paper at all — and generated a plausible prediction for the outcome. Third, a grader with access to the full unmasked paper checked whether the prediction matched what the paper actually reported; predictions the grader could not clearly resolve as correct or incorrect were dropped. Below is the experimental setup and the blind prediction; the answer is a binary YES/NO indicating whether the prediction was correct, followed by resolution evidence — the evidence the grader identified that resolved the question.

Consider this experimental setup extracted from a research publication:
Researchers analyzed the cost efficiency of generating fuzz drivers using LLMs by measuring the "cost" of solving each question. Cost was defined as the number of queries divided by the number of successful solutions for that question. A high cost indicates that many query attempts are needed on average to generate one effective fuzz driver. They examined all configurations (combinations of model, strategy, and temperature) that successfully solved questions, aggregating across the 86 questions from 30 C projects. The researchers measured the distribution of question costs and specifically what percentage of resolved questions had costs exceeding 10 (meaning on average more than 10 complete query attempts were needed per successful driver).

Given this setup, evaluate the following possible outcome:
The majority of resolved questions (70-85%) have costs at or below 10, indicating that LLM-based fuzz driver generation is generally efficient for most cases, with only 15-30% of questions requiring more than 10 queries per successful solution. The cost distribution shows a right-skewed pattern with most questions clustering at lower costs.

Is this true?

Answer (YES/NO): NO